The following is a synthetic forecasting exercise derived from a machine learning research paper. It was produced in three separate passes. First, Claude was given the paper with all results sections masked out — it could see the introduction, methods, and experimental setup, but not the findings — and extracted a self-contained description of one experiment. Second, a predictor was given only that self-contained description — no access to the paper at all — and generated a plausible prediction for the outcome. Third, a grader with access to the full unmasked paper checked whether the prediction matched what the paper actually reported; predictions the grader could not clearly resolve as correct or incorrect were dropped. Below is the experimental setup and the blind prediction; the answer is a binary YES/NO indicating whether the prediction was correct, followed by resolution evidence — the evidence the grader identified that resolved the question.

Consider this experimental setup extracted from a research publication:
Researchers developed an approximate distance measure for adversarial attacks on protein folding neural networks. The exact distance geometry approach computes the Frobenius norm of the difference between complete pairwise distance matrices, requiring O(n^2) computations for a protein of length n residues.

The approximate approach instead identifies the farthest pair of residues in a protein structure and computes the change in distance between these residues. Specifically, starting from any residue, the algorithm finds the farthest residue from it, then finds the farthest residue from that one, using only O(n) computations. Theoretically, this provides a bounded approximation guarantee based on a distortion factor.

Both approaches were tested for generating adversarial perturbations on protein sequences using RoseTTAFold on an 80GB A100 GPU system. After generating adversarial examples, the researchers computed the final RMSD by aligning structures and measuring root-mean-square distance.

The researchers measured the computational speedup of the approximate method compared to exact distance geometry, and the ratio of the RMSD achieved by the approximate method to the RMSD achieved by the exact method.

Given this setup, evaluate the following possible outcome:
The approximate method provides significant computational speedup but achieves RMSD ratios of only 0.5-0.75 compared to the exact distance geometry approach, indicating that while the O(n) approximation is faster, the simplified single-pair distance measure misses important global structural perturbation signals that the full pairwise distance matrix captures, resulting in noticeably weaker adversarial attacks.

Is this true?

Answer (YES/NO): NO